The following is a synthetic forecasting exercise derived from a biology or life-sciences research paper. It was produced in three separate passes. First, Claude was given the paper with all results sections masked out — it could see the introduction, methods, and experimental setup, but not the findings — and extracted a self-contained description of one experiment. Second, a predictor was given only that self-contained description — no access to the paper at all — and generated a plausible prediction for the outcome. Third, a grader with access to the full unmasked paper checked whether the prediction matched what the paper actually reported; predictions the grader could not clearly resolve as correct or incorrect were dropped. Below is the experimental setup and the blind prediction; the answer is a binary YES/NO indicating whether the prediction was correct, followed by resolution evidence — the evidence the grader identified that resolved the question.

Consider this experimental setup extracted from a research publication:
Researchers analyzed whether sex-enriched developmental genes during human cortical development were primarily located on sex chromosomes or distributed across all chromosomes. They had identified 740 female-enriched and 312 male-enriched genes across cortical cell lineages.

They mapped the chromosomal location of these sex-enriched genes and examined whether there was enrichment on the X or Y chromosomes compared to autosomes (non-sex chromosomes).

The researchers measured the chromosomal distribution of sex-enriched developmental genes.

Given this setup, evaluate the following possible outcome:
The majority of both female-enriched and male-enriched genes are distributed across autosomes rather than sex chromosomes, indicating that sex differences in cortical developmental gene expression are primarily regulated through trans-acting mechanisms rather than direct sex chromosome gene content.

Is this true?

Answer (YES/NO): YES